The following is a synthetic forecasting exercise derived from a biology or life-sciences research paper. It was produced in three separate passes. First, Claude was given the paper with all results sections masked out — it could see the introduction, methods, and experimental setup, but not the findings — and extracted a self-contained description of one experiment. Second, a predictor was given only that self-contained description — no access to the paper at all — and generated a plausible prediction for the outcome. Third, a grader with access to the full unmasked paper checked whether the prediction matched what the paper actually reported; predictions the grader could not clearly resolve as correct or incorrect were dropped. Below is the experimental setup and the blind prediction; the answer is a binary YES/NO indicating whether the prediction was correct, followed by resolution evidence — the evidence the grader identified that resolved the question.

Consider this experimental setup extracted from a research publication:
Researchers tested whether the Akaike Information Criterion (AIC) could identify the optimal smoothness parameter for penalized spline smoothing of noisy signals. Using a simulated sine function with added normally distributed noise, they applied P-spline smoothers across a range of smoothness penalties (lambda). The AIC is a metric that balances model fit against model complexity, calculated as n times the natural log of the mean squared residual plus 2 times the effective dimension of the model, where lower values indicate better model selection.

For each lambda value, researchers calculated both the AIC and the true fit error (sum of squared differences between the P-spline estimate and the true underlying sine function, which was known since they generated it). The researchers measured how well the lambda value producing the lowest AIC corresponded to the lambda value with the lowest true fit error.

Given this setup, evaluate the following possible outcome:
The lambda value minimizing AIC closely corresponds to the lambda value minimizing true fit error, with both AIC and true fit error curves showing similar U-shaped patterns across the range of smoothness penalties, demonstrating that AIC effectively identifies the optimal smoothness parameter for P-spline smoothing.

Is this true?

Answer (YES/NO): YES